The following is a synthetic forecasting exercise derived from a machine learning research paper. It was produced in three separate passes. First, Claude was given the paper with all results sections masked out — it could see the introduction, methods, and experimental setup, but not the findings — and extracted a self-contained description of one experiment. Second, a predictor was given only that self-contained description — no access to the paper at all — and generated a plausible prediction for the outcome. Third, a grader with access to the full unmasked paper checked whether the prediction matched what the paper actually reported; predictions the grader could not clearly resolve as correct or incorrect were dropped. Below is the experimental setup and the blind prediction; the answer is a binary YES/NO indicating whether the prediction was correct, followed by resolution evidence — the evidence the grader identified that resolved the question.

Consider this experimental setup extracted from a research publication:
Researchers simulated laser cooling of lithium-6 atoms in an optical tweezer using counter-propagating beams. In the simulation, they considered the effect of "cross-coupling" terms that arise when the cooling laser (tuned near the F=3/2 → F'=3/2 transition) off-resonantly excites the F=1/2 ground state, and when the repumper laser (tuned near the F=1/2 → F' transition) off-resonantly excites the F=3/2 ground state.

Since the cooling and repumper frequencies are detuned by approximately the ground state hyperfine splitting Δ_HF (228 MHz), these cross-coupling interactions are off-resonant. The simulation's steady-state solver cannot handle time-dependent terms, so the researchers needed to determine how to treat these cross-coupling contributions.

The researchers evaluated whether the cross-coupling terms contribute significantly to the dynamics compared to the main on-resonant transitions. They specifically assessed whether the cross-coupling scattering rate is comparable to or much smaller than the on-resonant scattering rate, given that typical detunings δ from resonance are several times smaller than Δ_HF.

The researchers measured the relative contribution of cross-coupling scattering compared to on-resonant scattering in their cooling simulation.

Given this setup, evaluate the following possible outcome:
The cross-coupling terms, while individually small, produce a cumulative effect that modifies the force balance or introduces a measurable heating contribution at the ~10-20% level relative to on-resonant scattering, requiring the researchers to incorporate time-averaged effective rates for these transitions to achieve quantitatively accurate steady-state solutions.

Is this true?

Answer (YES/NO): NO